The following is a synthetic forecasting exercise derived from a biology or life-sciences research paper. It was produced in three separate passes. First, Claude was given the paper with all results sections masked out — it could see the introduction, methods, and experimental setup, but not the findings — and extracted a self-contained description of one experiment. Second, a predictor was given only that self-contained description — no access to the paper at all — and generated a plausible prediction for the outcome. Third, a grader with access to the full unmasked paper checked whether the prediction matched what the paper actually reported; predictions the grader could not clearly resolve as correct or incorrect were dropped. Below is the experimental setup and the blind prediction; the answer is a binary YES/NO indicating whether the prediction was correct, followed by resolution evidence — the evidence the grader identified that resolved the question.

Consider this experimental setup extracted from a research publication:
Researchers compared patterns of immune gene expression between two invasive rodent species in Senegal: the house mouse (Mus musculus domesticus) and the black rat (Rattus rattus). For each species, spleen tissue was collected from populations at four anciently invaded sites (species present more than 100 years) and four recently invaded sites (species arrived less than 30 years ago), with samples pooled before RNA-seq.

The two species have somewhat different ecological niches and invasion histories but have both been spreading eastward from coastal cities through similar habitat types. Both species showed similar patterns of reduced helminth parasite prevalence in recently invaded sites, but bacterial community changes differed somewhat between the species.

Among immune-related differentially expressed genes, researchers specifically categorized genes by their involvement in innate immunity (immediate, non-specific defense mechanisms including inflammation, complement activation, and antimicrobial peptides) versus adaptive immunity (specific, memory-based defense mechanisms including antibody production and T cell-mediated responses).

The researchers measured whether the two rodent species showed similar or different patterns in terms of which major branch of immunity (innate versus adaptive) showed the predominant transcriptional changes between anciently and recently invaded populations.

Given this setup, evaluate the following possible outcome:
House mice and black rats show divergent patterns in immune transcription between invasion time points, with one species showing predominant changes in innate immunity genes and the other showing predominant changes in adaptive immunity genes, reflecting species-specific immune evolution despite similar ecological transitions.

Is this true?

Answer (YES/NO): NO